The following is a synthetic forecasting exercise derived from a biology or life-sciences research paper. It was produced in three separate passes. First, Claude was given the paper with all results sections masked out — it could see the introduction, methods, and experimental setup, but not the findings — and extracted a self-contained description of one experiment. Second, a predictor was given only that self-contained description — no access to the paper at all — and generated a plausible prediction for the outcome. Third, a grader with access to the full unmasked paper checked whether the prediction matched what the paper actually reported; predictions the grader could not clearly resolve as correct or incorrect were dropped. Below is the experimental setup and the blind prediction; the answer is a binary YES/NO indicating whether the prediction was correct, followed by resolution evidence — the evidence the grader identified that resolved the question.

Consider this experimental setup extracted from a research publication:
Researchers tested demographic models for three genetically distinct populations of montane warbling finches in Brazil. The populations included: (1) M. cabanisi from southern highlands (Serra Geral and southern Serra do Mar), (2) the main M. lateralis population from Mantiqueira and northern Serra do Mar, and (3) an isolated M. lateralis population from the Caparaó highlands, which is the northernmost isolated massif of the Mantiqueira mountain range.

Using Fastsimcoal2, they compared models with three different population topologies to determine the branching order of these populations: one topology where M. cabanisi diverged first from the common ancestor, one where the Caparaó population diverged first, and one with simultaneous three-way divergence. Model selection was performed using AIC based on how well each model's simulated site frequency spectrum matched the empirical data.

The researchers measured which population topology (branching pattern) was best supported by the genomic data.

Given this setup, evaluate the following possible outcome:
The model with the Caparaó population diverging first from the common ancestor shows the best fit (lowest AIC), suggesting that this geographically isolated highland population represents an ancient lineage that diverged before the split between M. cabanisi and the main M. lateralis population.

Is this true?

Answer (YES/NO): NO